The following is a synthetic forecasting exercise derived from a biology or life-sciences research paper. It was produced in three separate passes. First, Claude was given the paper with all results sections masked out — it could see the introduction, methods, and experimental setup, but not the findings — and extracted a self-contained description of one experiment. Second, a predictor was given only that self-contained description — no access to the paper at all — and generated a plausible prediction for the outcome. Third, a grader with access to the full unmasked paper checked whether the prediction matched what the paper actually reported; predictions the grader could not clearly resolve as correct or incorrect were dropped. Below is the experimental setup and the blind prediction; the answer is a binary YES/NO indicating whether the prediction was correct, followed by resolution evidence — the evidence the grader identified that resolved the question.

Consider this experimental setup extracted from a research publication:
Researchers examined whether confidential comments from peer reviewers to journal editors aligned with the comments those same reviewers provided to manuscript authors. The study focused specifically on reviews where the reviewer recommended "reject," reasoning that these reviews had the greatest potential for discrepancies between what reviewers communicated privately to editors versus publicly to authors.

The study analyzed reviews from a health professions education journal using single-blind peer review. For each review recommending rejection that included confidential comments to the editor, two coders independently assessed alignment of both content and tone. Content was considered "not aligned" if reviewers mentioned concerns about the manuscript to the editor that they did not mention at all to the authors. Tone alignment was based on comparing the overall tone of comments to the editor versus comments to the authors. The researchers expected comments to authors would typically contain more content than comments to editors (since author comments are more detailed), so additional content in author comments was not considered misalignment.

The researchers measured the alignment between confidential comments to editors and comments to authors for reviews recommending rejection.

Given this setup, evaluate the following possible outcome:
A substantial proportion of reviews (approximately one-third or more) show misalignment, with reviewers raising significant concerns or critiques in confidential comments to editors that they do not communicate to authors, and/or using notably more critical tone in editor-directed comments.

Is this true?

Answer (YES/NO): NO